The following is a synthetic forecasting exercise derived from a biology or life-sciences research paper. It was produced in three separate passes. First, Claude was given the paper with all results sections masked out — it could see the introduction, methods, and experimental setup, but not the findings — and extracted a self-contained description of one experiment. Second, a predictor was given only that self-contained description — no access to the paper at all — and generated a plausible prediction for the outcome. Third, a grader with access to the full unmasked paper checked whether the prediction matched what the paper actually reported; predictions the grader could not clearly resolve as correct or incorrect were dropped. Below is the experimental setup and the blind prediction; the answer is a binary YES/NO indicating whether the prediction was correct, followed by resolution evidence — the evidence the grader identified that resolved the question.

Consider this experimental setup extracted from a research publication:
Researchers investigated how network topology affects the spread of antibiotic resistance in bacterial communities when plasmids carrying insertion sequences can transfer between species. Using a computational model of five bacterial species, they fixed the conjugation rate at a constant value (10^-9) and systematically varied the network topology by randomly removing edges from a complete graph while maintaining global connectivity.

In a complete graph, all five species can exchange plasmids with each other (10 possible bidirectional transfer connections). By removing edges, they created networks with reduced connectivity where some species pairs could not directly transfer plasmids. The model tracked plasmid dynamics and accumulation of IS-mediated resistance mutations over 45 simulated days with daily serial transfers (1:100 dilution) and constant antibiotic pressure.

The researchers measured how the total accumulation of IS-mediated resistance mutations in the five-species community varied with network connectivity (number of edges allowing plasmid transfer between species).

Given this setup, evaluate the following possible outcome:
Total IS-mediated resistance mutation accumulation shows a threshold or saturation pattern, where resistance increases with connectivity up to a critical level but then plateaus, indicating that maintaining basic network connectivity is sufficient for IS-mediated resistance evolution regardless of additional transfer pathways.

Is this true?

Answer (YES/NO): NO